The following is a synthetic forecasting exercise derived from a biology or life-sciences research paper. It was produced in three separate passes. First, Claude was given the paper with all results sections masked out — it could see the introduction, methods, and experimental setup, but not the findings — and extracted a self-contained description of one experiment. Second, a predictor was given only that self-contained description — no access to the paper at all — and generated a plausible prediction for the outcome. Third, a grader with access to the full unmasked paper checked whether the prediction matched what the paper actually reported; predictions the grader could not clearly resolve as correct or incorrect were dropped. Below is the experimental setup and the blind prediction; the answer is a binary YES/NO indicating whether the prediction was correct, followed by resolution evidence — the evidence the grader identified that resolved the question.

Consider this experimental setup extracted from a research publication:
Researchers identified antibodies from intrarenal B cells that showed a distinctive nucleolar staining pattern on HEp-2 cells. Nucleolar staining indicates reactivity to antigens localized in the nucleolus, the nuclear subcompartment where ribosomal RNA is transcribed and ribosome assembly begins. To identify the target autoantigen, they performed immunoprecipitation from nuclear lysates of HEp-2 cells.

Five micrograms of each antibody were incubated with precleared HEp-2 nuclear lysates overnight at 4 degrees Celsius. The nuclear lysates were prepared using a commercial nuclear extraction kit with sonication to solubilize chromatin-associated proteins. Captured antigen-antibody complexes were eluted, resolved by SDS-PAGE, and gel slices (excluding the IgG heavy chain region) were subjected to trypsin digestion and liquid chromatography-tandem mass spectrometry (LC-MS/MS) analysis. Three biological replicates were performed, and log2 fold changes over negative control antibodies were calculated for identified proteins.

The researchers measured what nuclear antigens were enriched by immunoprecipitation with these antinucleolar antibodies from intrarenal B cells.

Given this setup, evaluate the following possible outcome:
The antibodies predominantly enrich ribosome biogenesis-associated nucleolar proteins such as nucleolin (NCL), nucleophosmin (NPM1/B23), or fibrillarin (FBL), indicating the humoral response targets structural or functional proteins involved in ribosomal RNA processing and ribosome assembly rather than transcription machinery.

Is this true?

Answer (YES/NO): NO